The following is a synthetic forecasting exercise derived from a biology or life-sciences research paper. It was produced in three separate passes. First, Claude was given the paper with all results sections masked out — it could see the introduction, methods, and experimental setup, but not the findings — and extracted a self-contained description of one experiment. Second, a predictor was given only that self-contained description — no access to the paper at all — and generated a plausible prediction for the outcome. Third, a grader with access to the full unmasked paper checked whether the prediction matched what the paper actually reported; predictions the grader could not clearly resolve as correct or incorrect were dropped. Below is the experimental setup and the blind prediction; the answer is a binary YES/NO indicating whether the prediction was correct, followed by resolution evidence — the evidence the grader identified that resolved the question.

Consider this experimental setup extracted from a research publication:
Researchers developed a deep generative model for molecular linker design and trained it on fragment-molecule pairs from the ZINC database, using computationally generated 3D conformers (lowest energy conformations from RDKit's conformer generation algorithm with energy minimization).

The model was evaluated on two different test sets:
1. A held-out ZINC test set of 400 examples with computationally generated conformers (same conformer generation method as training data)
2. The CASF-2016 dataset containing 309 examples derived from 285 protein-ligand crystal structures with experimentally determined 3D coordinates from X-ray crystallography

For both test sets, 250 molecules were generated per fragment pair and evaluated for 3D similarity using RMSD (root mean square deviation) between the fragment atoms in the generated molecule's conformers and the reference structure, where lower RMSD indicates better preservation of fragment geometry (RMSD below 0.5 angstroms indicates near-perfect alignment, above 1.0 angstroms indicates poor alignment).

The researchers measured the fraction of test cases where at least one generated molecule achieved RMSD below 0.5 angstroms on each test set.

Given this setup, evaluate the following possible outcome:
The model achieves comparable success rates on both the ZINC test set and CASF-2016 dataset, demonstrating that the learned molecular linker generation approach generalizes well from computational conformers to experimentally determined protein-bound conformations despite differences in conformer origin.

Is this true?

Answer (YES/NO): NO